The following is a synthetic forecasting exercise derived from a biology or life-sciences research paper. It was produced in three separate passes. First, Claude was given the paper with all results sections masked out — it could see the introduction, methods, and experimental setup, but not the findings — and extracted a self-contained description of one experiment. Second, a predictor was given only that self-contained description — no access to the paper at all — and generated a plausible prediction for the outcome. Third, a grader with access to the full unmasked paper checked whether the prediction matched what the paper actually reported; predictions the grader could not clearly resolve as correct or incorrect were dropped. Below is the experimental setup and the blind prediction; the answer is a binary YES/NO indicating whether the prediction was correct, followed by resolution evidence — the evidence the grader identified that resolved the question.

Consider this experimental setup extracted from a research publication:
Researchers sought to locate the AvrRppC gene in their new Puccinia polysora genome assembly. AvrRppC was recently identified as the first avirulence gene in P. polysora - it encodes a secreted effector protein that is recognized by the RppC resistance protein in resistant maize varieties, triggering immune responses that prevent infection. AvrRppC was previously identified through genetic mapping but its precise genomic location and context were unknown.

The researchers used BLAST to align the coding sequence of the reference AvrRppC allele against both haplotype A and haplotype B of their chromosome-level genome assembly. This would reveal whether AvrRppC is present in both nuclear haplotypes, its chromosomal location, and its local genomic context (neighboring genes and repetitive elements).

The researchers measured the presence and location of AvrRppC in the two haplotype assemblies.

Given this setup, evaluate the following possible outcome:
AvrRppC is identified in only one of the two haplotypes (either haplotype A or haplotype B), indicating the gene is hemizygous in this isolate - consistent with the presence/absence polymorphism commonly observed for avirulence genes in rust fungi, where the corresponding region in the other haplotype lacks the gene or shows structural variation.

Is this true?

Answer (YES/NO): NO